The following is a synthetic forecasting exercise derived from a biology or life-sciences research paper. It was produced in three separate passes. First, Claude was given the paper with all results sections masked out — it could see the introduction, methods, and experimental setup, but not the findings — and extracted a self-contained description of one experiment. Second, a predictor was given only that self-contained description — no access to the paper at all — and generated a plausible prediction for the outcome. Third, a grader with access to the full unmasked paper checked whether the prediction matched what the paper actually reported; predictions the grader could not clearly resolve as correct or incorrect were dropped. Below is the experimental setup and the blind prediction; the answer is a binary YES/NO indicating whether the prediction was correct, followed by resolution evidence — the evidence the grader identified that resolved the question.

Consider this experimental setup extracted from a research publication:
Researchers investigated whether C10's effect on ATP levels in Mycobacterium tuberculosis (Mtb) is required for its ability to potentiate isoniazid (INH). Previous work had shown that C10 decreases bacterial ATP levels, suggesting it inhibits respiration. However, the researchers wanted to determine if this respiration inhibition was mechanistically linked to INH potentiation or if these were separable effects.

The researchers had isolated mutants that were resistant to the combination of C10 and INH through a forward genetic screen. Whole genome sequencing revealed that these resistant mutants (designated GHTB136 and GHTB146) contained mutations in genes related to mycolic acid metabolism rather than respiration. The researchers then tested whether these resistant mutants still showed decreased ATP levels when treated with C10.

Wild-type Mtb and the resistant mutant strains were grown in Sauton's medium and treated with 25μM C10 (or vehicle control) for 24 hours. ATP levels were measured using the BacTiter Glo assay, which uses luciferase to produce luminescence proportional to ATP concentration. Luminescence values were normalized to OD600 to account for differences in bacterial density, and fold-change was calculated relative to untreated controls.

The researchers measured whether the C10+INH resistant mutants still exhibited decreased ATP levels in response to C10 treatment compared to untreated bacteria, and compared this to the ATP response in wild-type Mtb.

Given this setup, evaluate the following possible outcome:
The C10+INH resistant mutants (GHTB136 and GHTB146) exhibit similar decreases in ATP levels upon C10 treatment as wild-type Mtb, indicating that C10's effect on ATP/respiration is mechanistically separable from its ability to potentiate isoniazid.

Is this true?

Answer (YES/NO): NO